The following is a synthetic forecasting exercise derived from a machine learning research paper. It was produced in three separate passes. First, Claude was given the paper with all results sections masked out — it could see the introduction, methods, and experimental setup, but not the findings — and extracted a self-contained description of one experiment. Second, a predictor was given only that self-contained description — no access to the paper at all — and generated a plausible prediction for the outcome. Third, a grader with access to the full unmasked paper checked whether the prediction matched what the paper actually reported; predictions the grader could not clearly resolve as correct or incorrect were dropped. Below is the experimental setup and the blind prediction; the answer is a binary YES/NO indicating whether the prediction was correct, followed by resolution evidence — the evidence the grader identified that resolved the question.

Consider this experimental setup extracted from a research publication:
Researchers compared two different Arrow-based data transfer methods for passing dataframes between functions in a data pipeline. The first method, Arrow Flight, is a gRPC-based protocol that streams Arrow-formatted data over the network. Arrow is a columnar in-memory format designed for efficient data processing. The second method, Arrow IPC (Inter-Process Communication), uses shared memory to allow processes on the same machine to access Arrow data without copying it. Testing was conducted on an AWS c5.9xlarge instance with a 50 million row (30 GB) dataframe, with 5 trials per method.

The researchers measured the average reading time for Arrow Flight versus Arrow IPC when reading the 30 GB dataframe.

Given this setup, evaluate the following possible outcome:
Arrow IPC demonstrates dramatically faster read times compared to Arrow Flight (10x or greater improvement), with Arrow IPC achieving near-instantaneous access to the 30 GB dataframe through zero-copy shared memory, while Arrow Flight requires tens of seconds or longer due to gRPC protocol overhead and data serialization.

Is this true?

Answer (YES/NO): NO